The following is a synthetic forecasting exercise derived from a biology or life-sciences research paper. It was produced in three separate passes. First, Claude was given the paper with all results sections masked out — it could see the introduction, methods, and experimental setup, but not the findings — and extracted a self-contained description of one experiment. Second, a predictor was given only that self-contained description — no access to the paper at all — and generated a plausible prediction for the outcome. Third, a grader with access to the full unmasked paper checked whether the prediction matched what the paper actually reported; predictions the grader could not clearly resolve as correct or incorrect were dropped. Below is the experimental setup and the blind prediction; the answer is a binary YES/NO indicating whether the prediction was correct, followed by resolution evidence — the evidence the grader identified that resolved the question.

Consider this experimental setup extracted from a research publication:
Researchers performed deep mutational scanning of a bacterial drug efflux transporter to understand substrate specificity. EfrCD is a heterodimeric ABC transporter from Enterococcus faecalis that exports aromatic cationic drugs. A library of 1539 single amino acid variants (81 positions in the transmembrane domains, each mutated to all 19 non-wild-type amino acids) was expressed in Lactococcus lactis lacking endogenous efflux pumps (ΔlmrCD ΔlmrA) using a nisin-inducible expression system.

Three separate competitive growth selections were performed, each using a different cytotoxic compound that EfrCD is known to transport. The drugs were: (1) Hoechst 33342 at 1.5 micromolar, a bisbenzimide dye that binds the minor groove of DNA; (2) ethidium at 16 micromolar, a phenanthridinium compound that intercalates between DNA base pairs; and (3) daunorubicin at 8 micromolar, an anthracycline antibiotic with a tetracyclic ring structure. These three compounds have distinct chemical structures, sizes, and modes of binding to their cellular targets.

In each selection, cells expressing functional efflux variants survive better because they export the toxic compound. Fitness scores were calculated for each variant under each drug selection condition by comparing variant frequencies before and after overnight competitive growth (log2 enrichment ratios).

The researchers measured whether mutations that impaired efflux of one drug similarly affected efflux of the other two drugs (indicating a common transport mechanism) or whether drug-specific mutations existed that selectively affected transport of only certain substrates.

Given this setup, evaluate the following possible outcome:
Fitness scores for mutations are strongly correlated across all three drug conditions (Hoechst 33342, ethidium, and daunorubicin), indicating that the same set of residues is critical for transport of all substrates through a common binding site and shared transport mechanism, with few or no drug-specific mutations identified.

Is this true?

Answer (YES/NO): NO